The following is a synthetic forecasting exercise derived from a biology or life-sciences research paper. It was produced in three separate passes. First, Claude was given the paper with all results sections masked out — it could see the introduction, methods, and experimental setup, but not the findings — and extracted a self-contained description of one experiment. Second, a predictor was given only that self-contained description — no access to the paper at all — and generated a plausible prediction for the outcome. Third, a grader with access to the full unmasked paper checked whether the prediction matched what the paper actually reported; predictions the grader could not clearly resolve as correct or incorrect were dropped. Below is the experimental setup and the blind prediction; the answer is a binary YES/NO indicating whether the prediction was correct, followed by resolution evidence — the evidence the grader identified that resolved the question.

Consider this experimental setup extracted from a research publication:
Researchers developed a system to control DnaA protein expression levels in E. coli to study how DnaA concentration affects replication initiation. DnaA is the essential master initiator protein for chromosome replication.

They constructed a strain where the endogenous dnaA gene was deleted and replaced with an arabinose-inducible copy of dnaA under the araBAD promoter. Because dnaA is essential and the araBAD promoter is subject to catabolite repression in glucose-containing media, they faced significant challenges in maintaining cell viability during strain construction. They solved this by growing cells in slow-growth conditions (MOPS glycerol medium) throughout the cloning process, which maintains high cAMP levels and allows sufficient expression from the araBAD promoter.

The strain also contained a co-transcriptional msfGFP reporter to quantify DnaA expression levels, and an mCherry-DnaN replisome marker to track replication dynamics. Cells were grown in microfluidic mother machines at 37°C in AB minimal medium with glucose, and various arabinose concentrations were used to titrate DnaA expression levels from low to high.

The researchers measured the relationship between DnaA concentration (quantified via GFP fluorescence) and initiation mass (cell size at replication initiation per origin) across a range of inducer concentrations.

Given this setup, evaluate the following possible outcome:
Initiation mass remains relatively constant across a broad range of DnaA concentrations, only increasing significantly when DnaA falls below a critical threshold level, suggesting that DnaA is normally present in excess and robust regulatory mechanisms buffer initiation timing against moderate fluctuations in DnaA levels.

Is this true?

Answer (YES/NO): NO